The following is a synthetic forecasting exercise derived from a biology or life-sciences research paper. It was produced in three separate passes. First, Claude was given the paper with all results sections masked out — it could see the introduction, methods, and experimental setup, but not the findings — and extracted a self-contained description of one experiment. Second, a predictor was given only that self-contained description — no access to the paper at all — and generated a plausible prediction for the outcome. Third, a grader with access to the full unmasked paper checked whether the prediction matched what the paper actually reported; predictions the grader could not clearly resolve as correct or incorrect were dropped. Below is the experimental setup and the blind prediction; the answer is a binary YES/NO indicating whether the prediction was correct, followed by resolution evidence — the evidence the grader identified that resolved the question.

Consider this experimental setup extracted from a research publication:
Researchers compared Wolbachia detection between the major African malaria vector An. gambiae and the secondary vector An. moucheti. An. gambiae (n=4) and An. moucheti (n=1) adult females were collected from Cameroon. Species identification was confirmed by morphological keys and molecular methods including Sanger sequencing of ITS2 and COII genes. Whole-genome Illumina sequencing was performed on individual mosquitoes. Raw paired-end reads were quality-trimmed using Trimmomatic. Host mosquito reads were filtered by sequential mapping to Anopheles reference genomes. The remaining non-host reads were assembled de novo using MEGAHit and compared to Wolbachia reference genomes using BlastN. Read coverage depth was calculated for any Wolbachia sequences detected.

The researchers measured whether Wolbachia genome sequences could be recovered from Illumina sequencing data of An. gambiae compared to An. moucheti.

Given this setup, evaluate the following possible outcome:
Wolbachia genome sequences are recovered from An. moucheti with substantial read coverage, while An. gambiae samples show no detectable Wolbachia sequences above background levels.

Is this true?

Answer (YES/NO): YES